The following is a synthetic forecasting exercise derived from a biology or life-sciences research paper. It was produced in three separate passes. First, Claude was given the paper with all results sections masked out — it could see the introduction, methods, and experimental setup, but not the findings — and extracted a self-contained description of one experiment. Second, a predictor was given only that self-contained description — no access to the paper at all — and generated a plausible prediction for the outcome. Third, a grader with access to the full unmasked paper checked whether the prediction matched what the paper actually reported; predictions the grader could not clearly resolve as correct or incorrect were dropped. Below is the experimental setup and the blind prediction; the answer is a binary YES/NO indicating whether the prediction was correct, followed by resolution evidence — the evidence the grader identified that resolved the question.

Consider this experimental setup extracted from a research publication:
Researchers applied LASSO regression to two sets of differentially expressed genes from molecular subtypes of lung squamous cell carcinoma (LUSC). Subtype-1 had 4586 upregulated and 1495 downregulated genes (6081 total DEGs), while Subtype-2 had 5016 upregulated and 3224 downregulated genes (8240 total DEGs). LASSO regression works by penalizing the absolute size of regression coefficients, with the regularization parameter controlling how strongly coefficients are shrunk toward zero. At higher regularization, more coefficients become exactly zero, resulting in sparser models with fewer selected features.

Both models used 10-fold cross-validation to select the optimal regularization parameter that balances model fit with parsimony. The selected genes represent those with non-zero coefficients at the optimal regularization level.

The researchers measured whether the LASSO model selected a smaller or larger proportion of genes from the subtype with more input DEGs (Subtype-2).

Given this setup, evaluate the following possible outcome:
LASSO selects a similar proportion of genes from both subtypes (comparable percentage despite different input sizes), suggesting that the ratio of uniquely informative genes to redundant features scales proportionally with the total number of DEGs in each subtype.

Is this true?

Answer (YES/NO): NO